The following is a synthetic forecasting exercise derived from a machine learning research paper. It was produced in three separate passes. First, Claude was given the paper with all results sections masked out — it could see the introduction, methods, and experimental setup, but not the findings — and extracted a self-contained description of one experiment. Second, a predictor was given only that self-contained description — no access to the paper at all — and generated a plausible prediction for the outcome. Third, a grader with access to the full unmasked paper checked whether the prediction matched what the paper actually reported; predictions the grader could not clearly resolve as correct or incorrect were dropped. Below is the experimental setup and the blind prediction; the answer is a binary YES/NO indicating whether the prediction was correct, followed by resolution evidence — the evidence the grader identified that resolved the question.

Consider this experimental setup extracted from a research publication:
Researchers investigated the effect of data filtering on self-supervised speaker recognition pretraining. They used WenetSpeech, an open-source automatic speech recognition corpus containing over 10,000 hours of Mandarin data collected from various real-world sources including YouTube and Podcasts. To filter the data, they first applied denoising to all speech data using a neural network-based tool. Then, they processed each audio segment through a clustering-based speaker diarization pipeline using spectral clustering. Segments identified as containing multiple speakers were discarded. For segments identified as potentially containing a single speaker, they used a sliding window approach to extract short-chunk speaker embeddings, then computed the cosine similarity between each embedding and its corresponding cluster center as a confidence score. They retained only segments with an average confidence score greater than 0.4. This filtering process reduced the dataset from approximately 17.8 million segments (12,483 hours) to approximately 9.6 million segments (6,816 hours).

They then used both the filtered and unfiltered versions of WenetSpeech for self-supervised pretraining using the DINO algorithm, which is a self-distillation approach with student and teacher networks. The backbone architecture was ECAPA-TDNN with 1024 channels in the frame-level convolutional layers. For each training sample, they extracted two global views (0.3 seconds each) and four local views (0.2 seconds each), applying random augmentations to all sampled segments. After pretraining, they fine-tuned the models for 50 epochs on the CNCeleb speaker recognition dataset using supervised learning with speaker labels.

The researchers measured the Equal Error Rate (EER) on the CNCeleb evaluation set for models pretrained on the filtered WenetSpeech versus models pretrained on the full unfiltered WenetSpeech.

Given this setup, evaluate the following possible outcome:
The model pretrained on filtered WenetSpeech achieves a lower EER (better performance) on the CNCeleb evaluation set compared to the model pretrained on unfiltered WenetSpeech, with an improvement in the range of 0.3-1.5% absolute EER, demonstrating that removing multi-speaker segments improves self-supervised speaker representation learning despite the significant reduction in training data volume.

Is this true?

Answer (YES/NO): NO